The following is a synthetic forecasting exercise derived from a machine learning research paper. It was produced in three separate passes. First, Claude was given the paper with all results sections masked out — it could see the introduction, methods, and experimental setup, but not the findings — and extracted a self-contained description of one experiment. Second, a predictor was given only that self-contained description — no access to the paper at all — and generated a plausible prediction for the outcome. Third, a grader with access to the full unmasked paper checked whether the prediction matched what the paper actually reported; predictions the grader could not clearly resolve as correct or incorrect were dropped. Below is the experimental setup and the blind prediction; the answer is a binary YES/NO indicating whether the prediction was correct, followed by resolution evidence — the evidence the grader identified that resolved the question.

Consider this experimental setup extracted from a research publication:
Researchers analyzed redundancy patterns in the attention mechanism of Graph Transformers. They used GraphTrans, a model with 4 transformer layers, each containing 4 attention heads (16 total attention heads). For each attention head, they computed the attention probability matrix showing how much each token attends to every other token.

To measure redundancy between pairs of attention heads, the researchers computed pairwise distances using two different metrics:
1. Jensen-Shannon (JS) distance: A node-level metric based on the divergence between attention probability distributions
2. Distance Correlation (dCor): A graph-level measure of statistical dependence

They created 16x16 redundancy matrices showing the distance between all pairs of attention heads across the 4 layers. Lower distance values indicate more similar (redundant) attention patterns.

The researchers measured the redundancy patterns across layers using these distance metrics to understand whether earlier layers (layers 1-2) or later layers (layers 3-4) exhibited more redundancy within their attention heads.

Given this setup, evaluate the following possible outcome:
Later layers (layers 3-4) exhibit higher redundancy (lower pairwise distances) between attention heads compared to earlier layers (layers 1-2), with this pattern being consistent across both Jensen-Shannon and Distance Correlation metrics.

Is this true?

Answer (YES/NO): NO